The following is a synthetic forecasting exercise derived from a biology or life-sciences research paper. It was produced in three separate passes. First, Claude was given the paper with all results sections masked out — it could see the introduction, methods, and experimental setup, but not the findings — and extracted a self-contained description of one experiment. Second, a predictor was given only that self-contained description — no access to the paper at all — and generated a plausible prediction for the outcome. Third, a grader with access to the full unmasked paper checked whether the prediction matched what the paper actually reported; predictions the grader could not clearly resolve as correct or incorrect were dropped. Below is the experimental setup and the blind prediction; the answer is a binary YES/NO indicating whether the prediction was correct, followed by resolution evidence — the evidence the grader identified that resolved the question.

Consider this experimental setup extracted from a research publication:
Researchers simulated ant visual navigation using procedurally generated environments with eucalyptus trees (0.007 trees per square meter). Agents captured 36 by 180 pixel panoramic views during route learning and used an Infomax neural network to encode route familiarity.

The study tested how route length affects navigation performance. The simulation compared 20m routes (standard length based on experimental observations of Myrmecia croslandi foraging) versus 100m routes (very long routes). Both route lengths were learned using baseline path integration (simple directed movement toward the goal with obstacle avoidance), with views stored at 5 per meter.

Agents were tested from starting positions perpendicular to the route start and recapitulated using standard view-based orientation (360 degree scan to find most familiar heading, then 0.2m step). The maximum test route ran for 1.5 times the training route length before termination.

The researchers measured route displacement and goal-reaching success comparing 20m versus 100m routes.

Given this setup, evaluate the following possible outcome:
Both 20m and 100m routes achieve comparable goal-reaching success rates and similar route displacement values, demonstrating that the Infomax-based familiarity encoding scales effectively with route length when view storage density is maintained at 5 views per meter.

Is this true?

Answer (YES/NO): NO